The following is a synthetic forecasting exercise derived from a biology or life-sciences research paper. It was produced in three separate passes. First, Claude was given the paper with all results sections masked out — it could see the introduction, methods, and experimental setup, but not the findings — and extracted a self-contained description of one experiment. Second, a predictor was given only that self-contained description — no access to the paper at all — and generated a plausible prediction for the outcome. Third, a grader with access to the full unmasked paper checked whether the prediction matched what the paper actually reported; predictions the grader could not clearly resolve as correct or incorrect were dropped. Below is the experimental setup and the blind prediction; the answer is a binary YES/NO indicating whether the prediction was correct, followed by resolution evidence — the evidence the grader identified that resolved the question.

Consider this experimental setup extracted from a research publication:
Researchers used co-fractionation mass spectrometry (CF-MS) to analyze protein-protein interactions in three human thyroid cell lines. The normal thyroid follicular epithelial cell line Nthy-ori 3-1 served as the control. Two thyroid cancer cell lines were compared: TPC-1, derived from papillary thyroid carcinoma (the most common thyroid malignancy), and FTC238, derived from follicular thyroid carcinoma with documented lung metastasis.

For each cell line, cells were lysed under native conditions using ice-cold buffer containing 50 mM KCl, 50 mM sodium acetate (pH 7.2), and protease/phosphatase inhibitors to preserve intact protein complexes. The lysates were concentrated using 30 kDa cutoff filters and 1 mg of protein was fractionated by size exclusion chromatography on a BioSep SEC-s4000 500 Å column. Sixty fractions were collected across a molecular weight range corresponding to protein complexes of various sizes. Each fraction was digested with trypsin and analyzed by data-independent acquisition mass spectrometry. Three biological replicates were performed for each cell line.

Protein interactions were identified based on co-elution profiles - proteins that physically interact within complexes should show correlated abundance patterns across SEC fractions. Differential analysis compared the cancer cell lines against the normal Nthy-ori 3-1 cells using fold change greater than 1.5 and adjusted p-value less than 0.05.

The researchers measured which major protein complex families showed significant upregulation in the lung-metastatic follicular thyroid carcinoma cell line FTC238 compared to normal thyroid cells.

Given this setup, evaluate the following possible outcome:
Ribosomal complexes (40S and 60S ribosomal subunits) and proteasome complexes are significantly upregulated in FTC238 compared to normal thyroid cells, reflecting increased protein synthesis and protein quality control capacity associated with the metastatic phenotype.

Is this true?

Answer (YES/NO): NO